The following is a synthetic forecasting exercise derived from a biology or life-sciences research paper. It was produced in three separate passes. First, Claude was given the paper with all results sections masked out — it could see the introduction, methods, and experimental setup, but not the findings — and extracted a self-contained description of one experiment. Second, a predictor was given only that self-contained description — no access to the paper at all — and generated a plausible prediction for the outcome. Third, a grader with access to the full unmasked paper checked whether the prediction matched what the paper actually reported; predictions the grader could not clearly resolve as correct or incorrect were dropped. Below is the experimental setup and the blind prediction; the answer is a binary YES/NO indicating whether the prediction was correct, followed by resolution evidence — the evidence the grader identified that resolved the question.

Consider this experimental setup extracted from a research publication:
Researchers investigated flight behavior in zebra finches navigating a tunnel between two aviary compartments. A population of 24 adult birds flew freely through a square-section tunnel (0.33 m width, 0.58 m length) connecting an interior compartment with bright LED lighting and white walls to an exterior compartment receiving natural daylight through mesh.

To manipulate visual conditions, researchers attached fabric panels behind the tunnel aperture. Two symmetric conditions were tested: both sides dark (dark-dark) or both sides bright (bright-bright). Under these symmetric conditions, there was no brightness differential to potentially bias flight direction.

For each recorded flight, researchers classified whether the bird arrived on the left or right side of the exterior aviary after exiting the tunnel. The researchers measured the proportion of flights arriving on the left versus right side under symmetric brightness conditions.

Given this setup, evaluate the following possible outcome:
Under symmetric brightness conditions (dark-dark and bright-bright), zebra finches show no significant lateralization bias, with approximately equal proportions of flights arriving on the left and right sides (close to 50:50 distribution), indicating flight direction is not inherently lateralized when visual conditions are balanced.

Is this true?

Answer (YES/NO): NO